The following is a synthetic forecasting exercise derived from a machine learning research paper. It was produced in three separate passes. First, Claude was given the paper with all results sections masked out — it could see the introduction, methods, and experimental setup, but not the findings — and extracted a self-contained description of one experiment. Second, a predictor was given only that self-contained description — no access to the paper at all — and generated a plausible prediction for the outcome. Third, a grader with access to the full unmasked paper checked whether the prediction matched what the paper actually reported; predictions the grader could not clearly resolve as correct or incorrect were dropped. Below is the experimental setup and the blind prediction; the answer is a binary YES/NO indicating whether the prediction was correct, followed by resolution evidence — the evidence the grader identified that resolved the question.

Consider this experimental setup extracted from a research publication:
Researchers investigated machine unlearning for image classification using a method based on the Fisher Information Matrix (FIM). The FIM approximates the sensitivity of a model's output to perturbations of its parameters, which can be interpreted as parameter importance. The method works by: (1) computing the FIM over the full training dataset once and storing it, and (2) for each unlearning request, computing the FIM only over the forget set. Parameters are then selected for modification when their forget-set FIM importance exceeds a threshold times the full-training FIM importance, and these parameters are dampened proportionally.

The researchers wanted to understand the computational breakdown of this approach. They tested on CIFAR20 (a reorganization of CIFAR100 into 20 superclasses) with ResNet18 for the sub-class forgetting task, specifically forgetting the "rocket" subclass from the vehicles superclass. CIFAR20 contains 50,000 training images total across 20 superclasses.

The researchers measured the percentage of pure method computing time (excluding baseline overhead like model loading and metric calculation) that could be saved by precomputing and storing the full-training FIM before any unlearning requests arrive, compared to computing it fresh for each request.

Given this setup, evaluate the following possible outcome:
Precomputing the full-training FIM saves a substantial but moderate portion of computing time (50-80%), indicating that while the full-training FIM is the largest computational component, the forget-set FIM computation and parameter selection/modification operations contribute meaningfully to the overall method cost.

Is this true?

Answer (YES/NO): NO